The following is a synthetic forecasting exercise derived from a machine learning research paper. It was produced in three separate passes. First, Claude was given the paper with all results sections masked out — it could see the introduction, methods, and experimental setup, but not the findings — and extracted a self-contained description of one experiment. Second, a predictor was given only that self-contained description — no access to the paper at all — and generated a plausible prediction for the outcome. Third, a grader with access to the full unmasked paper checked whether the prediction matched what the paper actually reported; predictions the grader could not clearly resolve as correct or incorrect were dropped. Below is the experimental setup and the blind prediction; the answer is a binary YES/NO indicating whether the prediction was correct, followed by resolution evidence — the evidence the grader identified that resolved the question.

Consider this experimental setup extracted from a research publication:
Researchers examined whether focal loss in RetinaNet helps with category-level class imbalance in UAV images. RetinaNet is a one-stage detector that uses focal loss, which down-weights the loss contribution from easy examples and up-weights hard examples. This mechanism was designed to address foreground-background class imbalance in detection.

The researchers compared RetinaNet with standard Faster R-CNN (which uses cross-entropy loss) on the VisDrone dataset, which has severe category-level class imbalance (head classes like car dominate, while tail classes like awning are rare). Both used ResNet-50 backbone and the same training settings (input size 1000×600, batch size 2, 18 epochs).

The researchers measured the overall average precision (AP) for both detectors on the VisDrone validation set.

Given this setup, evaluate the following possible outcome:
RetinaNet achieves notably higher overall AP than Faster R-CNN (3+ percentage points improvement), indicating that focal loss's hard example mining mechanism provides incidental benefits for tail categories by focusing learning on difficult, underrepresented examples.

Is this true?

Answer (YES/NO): NO